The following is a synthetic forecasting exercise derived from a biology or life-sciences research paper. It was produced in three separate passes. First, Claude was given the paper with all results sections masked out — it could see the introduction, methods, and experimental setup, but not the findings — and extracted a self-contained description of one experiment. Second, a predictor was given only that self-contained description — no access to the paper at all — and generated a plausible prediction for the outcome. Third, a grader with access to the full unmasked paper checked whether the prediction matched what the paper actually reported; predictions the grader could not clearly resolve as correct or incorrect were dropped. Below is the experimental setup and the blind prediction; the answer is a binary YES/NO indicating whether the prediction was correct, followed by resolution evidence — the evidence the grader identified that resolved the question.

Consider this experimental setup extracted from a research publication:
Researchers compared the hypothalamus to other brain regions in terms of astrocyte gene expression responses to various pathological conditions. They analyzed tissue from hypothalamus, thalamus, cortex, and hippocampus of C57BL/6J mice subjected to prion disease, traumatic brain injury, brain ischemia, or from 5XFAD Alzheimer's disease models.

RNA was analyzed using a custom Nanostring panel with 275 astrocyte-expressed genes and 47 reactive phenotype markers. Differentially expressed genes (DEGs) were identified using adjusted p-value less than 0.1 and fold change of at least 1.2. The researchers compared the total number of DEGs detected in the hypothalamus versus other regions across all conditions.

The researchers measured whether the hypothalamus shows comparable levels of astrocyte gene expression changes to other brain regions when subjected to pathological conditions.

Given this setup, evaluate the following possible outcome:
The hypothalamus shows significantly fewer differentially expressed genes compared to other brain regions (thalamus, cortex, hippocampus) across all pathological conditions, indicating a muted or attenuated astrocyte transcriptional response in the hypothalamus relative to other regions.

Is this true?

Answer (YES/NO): YES